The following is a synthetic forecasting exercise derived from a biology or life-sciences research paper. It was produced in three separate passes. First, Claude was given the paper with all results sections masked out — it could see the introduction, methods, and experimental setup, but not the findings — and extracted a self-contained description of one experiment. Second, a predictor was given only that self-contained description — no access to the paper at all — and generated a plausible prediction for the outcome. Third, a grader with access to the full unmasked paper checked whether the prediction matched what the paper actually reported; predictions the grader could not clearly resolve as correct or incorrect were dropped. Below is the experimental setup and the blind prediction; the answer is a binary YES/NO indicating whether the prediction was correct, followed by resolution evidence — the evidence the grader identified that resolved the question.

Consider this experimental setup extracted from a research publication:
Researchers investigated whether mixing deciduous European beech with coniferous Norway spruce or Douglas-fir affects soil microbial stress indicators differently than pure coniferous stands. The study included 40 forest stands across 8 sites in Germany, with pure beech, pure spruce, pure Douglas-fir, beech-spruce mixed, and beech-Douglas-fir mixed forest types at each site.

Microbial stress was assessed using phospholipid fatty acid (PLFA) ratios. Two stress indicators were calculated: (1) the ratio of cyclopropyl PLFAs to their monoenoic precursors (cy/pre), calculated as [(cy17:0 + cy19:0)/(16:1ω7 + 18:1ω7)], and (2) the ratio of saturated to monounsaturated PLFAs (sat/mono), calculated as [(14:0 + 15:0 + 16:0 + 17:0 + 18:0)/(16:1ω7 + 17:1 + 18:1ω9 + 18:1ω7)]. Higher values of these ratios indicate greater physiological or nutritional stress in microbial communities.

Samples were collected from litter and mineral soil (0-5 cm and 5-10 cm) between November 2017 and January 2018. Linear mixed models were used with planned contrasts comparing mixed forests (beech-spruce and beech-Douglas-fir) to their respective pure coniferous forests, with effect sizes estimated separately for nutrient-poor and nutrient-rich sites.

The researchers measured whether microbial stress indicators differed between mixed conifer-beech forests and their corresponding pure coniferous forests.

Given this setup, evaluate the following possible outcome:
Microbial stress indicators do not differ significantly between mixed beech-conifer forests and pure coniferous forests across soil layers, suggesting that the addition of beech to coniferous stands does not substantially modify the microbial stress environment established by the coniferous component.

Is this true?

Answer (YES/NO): NO